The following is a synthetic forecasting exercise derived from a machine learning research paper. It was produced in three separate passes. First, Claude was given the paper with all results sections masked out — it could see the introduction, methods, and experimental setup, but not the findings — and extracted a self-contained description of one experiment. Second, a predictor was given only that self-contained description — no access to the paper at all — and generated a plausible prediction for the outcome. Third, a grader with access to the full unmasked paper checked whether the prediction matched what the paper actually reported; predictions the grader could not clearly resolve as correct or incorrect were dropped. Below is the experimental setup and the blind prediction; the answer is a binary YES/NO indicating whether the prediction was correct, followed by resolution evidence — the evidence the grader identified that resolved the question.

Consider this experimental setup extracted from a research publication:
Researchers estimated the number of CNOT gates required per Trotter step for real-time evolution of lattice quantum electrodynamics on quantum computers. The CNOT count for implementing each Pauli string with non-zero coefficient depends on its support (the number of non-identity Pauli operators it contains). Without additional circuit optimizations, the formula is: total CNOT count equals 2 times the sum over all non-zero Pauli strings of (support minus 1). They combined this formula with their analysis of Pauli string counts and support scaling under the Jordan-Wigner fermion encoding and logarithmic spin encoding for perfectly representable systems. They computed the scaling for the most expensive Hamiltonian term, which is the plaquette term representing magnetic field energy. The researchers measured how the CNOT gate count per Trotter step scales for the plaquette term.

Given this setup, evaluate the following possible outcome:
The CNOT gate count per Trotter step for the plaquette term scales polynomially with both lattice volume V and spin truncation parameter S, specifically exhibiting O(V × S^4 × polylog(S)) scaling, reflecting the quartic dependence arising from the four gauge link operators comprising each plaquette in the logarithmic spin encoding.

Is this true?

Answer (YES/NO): YES